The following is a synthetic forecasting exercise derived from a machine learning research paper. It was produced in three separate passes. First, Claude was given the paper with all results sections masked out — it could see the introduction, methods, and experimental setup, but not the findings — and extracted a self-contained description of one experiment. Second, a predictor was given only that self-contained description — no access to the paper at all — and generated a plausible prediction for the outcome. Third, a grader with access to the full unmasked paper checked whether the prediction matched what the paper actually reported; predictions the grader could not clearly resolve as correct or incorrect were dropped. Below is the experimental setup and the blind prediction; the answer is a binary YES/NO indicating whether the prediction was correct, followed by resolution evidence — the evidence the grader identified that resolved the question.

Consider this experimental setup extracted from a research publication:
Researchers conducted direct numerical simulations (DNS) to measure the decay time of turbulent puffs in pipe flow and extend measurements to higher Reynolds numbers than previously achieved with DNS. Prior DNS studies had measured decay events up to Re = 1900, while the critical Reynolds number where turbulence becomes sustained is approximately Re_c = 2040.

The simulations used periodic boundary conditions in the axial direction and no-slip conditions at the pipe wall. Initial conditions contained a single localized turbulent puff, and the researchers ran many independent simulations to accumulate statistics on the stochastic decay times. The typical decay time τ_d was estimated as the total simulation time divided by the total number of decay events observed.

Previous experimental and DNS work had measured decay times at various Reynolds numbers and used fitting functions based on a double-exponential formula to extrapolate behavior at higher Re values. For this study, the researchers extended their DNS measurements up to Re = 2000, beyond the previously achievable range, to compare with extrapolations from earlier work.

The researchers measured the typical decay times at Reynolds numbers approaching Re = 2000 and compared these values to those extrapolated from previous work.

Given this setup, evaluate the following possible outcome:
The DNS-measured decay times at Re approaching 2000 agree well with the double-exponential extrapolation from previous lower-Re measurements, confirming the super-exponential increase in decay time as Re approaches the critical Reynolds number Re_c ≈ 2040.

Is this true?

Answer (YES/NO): YES